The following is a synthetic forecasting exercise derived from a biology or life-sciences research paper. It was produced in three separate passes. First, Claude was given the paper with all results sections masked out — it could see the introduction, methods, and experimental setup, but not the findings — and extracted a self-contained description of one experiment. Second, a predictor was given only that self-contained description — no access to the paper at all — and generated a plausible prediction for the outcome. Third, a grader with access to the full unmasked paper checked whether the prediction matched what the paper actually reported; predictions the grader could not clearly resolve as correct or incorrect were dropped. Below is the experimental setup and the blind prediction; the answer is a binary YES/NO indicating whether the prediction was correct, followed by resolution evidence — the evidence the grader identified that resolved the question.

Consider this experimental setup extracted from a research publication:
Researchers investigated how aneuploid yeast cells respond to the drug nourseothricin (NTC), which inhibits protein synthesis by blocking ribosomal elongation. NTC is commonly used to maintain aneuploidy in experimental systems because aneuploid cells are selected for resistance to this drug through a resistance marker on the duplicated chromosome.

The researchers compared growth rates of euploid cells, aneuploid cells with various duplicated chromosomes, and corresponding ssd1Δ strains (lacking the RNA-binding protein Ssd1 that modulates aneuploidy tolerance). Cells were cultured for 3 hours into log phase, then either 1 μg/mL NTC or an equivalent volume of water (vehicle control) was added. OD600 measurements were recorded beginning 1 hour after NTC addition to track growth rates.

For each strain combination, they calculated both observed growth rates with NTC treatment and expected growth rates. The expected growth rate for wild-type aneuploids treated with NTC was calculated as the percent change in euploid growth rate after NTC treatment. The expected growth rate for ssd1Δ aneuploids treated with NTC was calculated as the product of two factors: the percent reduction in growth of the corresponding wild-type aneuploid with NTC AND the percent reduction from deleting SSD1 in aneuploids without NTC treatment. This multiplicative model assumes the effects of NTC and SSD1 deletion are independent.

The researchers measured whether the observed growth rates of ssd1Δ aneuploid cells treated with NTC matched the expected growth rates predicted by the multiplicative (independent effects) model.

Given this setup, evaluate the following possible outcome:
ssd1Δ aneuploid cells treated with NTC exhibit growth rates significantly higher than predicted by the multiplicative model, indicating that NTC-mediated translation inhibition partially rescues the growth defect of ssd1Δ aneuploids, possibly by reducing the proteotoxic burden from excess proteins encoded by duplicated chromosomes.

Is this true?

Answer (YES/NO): NO